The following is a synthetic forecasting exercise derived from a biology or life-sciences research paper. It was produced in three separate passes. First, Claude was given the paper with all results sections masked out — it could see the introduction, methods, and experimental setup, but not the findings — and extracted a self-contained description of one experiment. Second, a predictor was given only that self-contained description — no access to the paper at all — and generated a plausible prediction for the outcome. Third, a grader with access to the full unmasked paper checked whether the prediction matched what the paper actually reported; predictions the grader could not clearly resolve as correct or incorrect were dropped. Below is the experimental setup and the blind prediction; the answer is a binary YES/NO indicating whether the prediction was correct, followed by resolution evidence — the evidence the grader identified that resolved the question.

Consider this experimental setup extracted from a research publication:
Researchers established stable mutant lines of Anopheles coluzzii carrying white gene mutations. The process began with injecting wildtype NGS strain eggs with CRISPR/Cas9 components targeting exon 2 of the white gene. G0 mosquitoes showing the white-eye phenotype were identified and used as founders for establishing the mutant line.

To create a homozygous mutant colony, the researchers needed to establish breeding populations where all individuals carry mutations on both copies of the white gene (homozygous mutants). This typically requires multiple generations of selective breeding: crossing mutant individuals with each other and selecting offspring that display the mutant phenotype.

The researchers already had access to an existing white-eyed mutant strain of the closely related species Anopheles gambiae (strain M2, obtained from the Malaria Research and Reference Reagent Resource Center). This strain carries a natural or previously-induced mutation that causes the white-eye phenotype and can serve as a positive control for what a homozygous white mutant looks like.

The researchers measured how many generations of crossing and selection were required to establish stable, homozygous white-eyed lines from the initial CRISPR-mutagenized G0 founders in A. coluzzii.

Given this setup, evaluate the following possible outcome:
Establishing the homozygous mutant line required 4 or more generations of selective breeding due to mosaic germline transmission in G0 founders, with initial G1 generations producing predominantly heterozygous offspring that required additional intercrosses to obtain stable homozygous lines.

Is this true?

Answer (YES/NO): NO